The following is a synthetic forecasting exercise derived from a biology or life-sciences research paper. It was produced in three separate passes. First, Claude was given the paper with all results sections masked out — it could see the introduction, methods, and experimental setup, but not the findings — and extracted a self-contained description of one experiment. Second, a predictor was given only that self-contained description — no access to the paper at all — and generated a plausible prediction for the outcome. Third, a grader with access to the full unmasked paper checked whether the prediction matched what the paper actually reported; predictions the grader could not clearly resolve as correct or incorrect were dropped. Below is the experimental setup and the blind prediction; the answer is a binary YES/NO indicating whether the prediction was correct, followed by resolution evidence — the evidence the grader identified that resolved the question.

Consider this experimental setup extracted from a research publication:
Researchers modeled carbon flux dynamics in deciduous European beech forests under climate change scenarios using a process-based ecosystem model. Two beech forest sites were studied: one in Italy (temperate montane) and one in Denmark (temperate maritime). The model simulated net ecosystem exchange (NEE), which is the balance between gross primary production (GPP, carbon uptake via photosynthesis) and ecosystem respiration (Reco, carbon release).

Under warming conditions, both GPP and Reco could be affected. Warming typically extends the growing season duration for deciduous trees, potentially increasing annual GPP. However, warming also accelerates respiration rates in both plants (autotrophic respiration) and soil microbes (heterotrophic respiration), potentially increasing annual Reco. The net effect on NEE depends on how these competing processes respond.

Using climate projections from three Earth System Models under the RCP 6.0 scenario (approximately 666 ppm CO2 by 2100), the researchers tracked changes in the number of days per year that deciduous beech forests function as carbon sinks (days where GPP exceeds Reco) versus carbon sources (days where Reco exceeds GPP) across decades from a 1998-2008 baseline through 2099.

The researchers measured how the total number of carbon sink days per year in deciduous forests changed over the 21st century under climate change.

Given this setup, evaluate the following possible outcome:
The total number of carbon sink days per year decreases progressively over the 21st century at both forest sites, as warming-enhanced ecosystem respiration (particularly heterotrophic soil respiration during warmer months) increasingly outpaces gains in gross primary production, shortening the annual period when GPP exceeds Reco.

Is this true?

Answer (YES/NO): NO